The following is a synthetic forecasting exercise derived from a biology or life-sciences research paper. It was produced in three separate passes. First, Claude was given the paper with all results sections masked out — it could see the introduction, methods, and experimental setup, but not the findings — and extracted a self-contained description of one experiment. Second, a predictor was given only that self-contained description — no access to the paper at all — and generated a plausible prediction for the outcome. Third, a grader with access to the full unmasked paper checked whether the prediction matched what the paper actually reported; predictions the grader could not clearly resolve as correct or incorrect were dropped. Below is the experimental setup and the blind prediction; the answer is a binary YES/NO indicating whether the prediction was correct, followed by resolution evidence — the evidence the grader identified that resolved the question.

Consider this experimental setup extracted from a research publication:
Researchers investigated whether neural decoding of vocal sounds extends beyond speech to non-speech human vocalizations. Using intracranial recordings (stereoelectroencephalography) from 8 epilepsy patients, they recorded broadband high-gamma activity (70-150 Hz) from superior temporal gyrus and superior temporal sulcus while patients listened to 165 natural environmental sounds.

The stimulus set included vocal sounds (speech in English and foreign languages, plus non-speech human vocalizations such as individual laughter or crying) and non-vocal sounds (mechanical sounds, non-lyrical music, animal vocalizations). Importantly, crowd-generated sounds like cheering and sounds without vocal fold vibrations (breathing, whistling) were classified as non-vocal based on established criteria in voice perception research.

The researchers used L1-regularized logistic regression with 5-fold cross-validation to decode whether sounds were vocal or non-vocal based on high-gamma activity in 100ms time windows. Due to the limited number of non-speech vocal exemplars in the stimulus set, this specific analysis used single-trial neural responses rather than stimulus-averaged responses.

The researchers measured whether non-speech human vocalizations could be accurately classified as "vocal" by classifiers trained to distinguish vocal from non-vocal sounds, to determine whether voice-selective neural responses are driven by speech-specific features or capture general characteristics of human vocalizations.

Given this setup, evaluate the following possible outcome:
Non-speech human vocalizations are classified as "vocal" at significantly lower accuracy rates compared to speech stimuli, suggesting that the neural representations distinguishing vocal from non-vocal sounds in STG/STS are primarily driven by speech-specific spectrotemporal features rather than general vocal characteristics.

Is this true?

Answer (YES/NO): NO